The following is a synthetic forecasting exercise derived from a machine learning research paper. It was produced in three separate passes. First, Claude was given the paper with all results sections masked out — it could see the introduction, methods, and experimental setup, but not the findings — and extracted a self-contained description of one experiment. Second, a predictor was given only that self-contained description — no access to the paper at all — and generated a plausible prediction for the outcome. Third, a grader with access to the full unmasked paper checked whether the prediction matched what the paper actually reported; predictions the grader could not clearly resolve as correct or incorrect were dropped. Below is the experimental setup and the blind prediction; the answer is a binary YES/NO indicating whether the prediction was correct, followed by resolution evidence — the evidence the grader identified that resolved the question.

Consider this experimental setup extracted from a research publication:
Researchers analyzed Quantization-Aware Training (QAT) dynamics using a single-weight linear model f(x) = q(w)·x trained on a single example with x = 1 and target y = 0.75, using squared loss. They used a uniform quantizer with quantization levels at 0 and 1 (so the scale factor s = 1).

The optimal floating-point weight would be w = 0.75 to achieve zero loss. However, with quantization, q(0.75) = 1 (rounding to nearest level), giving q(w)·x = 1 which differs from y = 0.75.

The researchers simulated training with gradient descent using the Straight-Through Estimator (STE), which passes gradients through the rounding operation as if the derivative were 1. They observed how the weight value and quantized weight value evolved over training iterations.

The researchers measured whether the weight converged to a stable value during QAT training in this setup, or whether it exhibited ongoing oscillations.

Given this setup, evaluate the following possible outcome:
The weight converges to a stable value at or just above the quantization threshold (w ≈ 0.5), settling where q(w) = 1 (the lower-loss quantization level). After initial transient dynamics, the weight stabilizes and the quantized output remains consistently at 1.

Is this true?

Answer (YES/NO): NO